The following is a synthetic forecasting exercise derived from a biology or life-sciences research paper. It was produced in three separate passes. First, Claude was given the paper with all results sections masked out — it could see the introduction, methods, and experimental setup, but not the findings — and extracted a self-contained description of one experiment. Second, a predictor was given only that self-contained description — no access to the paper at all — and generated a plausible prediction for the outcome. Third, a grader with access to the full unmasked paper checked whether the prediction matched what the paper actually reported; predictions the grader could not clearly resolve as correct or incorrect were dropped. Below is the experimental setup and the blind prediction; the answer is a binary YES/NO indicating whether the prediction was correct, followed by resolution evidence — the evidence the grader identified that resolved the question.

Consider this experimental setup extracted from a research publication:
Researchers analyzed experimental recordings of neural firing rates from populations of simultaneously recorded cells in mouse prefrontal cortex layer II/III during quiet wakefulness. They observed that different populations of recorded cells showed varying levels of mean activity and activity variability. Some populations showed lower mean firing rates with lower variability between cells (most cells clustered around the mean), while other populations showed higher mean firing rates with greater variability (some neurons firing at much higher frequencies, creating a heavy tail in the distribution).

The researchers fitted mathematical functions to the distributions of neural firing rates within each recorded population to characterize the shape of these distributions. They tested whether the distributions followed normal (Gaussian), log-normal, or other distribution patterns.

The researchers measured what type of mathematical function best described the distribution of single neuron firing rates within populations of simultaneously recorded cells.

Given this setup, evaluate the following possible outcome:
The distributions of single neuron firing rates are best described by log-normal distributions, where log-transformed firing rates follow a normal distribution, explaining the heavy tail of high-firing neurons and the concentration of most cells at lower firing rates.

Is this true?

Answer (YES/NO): YES